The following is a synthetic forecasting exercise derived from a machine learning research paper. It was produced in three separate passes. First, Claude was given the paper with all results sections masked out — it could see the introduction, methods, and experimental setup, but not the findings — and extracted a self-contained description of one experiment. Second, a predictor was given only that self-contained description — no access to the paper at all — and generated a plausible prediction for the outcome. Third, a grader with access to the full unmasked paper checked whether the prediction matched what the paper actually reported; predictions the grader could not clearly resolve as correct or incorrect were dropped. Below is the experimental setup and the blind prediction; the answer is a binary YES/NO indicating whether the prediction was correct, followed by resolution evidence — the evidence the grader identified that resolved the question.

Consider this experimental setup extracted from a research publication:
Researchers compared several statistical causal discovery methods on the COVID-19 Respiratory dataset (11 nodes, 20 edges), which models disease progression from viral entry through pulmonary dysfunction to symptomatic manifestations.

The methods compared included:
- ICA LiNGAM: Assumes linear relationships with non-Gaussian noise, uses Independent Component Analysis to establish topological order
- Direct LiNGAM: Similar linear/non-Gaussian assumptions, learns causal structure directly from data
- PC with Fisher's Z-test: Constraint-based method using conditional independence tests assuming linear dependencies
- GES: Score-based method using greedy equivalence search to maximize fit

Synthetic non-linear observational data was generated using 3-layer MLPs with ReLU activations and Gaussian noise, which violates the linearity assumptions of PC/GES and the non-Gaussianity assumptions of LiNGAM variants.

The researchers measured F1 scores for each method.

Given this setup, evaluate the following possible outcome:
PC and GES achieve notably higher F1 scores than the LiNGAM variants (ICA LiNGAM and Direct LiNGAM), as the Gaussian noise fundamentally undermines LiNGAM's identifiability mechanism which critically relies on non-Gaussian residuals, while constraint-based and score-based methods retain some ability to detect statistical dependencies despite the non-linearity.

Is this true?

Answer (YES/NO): NO